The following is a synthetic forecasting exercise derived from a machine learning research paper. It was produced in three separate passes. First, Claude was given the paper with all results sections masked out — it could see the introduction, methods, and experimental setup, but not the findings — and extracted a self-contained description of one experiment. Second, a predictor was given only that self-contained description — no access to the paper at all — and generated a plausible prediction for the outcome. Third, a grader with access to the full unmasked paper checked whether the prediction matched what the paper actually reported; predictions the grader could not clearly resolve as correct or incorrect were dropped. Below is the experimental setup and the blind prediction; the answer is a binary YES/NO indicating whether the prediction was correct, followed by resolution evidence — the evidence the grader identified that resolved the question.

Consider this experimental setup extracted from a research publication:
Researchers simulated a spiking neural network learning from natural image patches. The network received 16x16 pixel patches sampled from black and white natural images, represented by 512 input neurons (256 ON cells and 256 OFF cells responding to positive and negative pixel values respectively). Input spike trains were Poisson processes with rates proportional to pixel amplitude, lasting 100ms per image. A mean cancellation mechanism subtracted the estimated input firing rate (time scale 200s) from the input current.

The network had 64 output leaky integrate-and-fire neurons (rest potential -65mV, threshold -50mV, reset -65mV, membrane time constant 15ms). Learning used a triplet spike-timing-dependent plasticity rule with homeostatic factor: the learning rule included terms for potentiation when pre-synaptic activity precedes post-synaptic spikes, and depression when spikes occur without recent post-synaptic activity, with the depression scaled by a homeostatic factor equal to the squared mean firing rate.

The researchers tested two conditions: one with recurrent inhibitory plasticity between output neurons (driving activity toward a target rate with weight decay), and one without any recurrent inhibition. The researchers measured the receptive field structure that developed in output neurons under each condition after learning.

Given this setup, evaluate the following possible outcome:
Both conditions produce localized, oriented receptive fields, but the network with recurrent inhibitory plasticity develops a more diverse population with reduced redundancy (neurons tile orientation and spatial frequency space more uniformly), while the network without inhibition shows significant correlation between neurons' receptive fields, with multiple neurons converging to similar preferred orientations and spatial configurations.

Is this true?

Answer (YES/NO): NO